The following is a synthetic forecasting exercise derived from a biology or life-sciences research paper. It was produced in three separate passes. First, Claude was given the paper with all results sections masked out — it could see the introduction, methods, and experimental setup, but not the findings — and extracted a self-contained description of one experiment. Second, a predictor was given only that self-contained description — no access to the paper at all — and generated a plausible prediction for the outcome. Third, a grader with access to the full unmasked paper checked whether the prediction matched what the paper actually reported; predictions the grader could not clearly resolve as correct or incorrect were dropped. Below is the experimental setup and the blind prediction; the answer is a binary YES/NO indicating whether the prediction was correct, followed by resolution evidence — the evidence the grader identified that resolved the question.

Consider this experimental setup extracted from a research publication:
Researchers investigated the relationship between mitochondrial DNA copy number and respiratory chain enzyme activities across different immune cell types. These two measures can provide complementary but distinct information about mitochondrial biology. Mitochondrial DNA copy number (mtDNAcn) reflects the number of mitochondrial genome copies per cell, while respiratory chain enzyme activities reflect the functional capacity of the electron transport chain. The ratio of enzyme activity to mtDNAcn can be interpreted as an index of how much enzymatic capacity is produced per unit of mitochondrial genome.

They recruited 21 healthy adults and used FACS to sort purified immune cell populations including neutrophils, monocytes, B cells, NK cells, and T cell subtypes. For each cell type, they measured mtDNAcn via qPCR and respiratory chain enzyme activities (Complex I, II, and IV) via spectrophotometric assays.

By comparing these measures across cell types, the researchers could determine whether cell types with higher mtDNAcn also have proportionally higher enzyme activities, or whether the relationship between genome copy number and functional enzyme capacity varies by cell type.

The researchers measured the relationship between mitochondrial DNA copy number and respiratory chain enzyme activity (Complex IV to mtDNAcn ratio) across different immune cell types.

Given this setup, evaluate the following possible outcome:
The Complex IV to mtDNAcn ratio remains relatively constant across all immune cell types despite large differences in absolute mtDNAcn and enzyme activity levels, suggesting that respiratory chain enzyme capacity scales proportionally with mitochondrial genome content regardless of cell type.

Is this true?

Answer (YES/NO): NO